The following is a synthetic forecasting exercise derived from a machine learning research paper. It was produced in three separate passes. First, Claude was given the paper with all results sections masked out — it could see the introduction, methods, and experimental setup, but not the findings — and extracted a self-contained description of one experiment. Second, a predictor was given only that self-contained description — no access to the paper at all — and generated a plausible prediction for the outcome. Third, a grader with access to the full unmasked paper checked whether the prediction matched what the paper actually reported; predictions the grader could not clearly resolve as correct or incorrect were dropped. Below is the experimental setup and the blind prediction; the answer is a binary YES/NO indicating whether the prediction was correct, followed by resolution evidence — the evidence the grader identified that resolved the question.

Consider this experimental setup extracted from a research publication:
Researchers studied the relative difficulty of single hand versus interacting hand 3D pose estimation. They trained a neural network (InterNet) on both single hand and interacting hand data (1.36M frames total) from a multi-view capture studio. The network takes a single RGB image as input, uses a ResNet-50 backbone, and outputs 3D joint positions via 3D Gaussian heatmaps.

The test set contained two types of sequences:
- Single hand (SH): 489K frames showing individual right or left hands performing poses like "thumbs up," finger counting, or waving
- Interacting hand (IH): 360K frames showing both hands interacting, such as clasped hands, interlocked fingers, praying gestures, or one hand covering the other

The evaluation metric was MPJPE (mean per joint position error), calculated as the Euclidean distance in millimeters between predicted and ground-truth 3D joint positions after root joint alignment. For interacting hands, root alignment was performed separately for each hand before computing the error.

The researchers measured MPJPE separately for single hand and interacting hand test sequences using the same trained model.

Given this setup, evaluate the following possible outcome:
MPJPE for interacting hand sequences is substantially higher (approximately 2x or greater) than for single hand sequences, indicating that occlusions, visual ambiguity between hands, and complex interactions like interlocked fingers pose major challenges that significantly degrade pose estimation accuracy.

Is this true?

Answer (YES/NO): NO